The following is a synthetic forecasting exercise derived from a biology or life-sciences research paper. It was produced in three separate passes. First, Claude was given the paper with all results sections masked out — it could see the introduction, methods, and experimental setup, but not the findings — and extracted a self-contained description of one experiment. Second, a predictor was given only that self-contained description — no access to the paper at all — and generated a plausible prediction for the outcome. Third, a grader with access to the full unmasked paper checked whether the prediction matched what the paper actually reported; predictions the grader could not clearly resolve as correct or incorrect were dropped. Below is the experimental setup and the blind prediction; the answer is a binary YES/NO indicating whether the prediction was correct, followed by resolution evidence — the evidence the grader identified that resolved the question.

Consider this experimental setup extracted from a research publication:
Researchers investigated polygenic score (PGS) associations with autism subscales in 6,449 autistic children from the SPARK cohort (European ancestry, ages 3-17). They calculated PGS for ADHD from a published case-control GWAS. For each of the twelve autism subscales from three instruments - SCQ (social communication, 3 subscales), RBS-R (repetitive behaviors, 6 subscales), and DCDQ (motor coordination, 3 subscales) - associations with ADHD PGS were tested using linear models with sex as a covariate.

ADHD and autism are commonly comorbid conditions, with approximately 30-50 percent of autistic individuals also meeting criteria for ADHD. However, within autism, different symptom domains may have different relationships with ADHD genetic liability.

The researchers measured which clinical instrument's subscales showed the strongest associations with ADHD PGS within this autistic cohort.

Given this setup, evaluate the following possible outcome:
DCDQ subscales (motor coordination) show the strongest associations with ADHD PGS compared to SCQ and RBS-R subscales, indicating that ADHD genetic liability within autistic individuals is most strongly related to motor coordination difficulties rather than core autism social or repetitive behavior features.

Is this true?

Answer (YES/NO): NO